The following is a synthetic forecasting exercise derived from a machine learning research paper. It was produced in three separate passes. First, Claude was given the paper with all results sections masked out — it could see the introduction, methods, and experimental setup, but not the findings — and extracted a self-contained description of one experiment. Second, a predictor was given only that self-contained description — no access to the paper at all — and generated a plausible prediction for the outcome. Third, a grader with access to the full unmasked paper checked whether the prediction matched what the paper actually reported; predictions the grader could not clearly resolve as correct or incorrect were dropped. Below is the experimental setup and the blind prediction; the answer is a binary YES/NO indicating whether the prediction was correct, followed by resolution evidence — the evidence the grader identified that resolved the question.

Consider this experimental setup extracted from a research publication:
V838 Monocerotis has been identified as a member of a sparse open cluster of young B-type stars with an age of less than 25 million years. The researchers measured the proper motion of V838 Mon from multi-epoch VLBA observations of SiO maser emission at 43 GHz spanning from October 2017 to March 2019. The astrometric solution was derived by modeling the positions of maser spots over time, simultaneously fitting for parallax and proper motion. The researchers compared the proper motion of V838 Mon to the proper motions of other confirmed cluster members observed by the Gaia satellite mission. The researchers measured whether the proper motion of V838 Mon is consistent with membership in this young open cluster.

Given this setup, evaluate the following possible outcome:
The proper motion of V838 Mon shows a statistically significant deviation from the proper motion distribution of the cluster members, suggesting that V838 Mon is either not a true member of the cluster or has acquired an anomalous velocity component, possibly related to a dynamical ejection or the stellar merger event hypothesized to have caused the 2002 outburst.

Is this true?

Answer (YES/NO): NO